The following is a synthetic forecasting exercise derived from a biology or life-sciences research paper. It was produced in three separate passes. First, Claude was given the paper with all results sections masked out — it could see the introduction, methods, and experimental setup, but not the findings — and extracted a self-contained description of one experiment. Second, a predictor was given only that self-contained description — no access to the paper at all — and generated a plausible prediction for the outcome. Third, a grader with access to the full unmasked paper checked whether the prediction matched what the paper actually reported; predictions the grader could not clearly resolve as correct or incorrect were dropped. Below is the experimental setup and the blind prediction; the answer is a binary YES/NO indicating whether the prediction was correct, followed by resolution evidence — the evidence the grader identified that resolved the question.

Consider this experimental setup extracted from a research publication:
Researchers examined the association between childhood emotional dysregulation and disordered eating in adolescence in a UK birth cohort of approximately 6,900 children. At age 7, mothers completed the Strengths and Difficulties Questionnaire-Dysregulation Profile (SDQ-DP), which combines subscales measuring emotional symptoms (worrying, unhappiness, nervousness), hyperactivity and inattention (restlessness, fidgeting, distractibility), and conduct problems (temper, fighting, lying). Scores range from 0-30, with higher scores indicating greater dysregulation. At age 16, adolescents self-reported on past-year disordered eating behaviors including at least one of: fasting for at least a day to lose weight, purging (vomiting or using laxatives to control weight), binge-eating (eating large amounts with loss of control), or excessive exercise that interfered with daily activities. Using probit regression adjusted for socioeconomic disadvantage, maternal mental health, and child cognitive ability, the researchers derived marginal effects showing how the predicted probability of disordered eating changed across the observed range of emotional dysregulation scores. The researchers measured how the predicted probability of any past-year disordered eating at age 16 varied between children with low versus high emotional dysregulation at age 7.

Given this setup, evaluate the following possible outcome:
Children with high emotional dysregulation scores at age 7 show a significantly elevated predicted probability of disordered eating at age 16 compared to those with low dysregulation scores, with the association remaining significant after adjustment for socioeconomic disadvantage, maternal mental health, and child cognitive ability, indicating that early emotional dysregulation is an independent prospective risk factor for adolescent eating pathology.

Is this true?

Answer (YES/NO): YES